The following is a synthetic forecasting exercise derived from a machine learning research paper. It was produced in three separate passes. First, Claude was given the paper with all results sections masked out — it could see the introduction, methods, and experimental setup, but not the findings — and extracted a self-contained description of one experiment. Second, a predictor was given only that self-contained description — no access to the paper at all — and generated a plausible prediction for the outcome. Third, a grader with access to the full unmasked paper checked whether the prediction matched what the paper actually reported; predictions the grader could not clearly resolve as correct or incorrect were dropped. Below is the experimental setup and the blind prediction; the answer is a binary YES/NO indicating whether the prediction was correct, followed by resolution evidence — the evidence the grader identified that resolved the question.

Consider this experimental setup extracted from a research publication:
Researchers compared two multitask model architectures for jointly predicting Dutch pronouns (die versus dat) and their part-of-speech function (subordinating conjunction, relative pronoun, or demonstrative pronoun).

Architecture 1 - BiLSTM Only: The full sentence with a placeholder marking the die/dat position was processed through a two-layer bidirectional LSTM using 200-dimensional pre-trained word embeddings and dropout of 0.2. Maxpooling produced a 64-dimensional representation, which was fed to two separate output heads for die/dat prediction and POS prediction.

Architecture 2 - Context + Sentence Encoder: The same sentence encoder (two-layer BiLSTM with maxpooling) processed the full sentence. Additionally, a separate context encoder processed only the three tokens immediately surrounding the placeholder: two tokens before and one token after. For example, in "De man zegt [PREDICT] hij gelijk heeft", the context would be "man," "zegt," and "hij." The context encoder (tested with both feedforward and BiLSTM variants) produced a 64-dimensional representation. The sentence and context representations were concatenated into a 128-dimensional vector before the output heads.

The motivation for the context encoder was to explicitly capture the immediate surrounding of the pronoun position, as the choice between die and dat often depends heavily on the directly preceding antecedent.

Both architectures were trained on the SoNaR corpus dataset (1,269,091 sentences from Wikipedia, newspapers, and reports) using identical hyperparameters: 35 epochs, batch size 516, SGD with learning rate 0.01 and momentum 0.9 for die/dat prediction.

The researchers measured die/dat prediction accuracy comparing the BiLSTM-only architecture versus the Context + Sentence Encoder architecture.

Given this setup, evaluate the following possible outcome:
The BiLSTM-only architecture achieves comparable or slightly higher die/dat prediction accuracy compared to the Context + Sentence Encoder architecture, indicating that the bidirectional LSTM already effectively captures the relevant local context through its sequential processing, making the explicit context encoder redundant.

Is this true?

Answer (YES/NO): YES